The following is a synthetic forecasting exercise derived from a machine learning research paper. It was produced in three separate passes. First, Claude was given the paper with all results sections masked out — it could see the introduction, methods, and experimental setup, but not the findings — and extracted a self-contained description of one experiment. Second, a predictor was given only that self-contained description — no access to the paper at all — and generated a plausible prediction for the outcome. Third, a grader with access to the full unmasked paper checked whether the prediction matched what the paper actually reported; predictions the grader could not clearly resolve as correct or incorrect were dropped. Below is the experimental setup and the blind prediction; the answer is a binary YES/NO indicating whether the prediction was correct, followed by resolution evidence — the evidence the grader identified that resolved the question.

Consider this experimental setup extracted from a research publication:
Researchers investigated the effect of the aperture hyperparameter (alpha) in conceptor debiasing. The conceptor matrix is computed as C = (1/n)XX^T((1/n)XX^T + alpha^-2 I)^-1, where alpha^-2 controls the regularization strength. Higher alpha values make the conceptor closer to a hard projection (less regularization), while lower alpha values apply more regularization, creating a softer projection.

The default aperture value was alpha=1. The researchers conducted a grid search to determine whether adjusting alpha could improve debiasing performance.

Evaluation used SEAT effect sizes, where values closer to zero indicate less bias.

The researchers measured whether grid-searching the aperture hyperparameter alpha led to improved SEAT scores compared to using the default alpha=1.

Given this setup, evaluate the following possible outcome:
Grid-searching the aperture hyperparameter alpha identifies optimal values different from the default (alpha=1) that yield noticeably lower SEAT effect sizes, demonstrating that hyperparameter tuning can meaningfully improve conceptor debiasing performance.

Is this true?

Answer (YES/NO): NO